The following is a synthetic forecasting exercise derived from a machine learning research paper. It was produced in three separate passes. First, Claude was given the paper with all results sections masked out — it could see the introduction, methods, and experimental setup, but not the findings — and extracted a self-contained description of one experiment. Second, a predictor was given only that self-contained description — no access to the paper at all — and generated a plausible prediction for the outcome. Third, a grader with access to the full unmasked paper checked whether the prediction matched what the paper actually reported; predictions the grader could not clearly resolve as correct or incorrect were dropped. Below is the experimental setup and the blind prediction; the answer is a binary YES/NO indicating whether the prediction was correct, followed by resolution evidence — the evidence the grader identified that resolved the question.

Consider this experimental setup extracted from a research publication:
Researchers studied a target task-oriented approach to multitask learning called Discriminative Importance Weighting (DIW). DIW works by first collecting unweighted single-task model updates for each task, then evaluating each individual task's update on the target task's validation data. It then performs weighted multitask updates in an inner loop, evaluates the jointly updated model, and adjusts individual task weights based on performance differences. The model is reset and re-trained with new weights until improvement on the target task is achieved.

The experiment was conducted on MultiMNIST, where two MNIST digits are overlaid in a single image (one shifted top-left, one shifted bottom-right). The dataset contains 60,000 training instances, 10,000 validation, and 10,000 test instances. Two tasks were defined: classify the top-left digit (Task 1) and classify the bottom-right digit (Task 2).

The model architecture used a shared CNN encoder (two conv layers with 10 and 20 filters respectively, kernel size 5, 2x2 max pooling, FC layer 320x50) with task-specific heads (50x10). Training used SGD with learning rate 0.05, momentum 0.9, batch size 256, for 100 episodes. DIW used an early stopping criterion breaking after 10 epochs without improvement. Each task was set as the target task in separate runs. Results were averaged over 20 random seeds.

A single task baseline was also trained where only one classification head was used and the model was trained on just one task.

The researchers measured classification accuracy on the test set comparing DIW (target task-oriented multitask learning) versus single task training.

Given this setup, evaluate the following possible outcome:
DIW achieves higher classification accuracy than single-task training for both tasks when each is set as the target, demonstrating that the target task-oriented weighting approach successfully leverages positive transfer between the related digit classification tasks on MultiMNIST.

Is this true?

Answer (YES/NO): NO